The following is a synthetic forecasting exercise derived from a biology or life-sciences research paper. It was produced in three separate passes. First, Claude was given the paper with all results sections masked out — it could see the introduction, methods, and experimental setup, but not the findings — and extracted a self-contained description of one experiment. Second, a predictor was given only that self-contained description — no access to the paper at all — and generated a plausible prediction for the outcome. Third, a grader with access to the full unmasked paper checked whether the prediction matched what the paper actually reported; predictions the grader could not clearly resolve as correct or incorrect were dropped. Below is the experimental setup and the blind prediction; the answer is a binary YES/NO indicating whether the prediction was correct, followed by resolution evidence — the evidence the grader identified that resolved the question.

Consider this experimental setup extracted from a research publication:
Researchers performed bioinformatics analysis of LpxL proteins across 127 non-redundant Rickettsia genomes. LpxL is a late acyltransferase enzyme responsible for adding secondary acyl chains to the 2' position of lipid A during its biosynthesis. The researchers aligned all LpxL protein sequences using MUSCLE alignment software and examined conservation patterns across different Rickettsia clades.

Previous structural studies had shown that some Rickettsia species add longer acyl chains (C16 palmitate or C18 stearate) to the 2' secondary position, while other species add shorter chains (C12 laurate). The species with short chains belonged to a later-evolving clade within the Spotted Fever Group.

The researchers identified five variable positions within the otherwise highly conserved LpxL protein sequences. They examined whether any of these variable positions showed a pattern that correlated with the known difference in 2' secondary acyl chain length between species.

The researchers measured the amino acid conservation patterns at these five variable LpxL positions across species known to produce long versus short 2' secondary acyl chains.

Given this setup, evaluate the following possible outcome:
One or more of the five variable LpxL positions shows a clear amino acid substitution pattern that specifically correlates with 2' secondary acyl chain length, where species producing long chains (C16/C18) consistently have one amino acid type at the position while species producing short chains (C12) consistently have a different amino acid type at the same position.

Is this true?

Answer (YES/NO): YES